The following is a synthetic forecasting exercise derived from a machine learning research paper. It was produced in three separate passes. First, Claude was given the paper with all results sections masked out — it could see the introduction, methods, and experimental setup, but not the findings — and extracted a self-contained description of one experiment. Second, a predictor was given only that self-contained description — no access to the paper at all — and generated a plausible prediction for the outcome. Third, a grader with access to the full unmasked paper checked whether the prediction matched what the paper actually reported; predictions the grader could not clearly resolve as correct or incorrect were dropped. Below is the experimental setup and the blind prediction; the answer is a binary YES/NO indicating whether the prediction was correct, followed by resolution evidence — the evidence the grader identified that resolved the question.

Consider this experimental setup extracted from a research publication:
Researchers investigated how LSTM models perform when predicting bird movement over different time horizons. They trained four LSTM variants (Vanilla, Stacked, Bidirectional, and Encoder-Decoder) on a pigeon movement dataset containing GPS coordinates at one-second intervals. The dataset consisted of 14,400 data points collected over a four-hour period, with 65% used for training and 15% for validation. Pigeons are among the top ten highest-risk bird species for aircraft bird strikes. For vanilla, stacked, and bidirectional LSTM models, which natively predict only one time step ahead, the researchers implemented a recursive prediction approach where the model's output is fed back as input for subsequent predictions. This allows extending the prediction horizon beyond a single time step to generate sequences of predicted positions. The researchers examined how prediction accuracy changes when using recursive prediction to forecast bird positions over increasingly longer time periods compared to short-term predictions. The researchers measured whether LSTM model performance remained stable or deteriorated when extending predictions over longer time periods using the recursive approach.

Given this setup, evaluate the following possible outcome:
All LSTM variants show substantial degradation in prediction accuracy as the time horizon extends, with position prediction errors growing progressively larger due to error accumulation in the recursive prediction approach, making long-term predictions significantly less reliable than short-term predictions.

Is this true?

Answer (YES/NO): YES